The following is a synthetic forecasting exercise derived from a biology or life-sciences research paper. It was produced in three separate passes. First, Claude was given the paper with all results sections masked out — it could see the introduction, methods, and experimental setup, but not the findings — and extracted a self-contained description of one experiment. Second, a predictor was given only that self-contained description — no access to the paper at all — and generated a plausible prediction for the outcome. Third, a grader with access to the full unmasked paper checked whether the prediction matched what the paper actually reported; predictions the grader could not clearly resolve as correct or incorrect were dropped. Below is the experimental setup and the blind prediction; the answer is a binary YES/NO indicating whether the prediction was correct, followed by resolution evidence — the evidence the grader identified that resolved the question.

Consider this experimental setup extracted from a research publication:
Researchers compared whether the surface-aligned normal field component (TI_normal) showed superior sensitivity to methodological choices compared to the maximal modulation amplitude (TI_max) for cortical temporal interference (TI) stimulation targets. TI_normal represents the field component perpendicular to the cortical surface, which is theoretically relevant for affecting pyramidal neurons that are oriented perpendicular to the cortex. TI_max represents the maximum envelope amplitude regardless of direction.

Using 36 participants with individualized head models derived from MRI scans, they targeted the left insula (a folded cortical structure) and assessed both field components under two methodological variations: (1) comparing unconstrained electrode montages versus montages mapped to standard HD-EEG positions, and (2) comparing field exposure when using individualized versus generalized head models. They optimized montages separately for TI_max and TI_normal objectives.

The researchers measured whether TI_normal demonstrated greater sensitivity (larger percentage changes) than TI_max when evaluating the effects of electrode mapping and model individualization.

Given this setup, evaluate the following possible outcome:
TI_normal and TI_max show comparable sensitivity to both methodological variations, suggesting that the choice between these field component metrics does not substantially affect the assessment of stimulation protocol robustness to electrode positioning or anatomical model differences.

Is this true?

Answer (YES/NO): NO